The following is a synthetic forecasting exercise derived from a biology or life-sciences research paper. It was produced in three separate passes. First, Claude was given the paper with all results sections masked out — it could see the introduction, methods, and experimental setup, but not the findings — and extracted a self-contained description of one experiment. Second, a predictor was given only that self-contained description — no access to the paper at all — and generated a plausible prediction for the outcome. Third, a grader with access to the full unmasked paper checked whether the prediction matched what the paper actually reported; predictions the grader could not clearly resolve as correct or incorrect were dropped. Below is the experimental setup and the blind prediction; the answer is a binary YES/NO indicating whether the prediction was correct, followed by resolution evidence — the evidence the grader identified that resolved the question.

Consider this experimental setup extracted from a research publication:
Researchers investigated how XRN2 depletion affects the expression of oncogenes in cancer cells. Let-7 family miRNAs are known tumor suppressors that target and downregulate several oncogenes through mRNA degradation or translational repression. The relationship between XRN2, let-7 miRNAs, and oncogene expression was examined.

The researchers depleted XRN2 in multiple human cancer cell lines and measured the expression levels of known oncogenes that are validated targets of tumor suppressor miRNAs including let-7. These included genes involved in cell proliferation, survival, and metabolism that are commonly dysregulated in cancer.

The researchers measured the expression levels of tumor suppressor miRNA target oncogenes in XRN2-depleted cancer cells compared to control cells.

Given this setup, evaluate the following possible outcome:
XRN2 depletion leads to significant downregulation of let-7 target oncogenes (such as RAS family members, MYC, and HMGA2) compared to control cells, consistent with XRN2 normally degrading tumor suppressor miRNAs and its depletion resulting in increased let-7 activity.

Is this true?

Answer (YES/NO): YES